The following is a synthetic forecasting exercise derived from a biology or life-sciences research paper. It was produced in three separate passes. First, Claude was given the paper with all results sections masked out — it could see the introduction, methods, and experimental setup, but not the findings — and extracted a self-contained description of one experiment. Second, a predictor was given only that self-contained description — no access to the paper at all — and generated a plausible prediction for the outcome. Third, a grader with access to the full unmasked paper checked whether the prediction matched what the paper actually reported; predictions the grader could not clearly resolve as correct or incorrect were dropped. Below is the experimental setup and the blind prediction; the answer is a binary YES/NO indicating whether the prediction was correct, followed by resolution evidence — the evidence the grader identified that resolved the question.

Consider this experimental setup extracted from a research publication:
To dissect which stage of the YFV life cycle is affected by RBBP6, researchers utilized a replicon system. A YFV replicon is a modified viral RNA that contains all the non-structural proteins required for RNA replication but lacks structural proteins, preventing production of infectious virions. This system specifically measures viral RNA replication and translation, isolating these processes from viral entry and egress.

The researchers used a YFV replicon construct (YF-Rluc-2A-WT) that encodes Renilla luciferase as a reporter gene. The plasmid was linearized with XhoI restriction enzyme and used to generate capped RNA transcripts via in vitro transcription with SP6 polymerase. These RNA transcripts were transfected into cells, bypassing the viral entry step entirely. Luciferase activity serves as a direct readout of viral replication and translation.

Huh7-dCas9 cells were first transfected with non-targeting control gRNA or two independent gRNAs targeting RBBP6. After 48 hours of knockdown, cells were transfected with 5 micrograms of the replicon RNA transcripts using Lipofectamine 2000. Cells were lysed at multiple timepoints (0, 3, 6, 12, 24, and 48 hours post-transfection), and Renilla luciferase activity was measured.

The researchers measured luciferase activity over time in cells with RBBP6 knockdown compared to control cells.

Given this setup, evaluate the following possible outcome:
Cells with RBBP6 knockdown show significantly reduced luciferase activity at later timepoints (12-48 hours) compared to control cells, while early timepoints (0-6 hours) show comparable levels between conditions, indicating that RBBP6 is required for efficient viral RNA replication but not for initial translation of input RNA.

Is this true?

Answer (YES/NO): NO